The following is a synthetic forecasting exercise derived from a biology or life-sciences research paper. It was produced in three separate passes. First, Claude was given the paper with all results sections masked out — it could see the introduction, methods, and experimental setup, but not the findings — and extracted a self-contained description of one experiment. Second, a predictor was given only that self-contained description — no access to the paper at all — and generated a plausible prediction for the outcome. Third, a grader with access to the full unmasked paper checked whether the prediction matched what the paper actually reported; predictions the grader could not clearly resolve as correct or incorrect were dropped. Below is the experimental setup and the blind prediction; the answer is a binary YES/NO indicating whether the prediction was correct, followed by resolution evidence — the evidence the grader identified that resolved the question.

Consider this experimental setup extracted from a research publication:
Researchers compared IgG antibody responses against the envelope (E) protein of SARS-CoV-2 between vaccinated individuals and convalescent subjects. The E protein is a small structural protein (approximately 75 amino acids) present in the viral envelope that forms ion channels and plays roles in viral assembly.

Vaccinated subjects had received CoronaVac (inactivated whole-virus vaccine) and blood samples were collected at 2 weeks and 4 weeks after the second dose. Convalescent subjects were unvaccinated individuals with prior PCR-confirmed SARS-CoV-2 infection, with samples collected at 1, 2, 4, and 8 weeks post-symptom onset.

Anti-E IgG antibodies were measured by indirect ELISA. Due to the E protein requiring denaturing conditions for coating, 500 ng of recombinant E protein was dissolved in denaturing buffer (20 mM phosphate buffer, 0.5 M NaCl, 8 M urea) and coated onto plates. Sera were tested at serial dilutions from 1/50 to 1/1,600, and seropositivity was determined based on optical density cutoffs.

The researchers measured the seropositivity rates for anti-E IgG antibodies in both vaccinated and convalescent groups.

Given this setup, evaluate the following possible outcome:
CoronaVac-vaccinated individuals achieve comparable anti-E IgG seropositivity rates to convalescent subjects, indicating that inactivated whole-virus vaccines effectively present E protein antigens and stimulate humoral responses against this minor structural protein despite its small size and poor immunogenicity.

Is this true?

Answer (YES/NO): NO